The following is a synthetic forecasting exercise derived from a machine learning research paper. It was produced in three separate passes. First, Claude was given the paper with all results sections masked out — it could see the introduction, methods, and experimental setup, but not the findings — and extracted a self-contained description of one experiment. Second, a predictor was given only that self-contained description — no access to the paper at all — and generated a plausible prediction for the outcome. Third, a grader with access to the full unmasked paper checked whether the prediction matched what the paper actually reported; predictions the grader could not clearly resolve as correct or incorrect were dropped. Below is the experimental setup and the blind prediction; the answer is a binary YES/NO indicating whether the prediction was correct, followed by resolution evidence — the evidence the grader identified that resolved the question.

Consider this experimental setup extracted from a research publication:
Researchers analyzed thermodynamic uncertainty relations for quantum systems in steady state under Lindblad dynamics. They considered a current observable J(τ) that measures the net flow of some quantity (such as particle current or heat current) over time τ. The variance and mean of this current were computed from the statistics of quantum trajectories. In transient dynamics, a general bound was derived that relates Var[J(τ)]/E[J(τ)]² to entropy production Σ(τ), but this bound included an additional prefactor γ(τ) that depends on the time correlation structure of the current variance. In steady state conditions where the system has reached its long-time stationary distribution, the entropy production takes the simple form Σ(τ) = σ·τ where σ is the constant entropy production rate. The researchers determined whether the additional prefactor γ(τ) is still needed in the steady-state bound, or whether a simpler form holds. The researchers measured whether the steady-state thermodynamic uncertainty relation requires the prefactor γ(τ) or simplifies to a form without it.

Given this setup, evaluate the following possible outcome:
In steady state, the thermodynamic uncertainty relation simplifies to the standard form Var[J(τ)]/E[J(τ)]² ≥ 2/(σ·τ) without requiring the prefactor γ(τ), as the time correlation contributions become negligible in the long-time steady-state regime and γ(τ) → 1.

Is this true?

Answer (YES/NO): NO